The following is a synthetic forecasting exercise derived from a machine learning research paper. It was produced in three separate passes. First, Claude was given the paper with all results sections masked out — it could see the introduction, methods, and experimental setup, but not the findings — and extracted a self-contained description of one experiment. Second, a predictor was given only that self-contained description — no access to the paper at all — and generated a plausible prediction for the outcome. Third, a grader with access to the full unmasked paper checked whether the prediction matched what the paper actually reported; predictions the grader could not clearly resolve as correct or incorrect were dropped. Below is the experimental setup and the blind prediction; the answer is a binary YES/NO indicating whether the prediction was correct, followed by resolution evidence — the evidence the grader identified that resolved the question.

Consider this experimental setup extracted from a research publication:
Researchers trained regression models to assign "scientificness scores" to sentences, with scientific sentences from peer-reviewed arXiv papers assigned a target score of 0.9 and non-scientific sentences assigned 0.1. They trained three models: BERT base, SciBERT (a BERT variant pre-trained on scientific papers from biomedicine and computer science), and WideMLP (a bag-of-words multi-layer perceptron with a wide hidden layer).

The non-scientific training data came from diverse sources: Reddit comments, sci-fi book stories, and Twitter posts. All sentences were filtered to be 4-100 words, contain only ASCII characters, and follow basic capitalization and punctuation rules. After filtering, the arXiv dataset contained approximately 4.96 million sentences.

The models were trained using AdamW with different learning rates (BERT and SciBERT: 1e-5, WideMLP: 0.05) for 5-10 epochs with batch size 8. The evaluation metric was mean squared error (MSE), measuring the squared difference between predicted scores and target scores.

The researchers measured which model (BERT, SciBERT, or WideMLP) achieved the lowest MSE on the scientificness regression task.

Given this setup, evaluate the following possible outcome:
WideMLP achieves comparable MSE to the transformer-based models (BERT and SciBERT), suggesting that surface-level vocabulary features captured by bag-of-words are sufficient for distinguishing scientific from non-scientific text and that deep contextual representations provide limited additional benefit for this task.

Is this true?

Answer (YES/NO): NO